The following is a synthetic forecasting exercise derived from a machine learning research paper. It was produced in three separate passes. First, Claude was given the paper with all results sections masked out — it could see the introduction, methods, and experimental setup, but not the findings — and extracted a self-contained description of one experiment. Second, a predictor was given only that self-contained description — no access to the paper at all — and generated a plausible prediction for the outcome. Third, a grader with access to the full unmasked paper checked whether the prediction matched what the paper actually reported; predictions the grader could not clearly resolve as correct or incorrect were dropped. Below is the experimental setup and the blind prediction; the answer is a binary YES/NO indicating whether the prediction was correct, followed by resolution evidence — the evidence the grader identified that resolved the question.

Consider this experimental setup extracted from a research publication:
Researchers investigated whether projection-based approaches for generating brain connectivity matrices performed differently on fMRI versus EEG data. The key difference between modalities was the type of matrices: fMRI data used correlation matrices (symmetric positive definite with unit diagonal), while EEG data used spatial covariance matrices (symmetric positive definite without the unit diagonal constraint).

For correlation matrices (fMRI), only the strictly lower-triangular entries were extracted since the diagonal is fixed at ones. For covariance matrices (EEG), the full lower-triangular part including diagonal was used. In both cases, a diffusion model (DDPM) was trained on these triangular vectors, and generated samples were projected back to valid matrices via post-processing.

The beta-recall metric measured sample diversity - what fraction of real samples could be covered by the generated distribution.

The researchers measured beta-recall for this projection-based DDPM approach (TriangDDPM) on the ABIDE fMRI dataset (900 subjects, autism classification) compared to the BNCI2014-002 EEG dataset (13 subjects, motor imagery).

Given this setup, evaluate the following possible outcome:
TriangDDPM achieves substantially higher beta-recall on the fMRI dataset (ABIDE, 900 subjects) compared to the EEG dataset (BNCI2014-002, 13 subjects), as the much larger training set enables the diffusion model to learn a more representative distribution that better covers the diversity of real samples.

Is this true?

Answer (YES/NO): NO